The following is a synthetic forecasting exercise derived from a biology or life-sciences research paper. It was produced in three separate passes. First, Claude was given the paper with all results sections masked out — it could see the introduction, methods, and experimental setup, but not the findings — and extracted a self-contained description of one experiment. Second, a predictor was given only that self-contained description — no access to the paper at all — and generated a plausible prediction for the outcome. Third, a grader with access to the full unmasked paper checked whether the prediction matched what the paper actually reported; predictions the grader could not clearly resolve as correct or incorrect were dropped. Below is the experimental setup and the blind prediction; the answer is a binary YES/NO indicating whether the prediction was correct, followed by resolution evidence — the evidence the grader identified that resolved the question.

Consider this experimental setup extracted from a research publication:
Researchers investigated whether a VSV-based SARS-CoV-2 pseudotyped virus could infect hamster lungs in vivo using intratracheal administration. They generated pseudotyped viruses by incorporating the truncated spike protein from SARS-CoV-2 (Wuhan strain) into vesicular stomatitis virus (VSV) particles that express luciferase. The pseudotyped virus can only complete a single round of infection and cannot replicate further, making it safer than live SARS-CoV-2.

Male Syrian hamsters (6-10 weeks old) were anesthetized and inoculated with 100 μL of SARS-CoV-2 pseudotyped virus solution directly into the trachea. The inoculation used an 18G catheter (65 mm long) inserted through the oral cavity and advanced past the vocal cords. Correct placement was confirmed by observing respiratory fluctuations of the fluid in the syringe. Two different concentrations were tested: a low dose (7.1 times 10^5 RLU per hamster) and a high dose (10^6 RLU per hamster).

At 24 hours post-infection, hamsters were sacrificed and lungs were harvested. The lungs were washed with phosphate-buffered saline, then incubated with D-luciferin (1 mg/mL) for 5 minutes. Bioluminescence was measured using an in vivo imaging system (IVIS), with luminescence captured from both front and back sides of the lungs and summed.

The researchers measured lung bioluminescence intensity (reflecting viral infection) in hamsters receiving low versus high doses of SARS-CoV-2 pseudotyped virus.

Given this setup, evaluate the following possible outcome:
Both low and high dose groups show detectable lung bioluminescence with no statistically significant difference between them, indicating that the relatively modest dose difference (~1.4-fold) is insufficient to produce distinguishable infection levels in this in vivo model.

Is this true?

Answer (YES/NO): NO